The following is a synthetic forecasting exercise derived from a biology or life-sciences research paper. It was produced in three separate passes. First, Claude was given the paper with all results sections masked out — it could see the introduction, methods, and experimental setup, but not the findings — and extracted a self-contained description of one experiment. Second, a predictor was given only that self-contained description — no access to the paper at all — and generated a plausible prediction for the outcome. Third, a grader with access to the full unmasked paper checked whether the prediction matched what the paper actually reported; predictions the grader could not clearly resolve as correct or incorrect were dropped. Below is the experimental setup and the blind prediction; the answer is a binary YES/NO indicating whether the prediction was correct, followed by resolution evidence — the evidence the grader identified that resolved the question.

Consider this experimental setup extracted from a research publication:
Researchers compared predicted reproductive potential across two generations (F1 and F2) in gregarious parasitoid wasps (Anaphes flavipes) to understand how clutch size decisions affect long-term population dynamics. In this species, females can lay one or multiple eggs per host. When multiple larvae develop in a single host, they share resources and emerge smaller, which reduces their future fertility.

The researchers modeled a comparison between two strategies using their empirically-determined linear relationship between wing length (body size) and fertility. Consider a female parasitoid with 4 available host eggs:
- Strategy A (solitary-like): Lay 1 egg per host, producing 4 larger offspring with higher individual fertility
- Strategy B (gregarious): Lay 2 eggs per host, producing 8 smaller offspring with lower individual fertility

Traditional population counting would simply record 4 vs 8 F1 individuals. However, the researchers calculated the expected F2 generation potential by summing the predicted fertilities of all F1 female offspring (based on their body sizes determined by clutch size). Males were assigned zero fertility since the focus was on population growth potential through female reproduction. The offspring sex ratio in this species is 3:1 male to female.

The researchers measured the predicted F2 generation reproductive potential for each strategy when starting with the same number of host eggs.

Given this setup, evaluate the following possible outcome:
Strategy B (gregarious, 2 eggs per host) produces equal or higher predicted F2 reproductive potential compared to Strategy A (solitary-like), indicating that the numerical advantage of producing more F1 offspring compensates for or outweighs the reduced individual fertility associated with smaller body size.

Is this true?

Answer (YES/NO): YES